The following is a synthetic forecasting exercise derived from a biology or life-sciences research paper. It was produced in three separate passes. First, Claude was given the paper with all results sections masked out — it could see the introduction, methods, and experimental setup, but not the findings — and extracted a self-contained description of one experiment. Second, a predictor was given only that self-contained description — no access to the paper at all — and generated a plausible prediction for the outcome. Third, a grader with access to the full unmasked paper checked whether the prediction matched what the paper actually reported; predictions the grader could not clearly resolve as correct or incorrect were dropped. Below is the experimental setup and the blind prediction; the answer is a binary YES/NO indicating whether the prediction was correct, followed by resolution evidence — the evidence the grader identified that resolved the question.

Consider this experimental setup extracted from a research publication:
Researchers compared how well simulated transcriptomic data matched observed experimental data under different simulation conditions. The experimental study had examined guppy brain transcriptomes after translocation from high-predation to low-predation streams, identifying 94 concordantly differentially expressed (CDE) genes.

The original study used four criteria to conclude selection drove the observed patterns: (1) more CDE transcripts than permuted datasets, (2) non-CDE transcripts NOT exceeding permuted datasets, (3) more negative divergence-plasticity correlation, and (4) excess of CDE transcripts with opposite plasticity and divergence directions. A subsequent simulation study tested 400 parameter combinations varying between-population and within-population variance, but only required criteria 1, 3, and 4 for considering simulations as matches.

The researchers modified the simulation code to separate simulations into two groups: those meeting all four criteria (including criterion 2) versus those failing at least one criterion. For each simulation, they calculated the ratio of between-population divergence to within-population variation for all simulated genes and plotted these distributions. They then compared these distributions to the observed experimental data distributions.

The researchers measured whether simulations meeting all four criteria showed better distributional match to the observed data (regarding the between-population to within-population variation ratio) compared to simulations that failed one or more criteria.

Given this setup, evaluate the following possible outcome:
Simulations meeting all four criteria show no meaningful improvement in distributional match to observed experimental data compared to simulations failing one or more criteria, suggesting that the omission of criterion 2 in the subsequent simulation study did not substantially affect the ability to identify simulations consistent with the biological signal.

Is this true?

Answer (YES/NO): NO